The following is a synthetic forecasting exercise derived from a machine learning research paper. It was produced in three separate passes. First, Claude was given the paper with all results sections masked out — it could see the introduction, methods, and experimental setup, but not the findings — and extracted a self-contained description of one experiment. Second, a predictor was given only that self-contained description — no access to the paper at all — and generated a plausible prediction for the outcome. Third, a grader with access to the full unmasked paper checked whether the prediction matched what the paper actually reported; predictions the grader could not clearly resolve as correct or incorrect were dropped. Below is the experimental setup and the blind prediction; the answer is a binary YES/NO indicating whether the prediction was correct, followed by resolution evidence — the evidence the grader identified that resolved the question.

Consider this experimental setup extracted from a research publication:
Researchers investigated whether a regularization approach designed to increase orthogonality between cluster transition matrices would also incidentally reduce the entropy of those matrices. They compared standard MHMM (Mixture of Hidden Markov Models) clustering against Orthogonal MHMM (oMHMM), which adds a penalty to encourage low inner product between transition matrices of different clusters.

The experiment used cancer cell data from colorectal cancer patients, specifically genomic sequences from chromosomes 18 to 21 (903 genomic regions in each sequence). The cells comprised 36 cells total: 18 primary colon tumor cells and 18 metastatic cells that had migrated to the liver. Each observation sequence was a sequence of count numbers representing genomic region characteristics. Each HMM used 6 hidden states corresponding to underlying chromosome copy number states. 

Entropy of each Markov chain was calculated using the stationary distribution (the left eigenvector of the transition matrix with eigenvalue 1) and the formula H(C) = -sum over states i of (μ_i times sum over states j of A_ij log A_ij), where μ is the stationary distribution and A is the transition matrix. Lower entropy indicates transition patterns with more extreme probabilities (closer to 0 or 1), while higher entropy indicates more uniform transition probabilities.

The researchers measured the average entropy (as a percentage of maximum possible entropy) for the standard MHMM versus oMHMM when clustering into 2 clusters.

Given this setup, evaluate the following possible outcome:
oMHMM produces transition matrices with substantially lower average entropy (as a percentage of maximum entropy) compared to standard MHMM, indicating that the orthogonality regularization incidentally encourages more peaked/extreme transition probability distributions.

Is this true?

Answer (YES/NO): YES